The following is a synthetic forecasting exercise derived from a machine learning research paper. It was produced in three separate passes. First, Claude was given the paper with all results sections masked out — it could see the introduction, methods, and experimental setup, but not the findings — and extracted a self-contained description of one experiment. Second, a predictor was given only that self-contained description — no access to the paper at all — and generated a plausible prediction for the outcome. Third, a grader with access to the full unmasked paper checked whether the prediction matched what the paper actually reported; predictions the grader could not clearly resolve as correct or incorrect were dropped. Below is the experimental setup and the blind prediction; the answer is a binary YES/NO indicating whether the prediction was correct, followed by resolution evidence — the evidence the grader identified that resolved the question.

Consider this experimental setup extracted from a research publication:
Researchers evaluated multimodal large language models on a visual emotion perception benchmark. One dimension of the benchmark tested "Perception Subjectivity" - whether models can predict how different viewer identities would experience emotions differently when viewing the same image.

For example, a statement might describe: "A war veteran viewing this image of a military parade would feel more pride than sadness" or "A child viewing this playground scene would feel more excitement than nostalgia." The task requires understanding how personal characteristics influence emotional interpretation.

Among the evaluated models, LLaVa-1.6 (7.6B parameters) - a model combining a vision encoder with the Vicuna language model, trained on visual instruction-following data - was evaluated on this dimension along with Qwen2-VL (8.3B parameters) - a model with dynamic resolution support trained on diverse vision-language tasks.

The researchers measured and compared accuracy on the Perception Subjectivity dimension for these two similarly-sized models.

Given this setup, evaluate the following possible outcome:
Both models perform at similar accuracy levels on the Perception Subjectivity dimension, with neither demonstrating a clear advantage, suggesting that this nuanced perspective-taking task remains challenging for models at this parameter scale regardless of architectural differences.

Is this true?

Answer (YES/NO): NO